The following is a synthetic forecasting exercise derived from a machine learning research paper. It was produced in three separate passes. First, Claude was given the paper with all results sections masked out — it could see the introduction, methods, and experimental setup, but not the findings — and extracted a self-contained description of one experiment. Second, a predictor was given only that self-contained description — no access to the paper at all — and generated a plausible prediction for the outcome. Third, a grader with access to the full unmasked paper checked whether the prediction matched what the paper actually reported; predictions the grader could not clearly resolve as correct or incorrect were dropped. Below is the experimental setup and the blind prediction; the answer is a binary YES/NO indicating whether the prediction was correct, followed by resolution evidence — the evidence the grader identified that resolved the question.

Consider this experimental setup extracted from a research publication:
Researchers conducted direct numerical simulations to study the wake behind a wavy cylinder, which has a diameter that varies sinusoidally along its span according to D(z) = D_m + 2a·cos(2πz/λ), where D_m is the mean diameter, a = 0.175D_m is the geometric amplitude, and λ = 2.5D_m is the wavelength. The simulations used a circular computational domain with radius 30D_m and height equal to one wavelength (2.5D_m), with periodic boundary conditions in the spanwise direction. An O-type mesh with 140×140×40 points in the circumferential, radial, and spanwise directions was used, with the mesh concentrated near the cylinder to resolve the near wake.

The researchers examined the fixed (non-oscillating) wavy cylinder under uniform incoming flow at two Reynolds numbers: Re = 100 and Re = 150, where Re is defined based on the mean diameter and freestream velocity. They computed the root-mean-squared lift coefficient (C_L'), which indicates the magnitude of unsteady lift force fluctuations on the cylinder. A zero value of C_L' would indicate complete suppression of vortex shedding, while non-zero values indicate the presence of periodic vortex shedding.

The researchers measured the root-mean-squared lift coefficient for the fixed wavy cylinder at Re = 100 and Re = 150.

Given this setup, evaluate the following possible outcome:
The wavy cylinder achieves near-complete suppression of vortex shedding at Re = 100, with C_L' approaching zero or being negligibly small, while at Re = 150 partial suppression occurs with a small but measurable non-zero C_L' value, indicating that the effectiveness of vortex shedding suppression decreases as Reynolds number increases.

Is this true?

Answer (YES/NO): NO